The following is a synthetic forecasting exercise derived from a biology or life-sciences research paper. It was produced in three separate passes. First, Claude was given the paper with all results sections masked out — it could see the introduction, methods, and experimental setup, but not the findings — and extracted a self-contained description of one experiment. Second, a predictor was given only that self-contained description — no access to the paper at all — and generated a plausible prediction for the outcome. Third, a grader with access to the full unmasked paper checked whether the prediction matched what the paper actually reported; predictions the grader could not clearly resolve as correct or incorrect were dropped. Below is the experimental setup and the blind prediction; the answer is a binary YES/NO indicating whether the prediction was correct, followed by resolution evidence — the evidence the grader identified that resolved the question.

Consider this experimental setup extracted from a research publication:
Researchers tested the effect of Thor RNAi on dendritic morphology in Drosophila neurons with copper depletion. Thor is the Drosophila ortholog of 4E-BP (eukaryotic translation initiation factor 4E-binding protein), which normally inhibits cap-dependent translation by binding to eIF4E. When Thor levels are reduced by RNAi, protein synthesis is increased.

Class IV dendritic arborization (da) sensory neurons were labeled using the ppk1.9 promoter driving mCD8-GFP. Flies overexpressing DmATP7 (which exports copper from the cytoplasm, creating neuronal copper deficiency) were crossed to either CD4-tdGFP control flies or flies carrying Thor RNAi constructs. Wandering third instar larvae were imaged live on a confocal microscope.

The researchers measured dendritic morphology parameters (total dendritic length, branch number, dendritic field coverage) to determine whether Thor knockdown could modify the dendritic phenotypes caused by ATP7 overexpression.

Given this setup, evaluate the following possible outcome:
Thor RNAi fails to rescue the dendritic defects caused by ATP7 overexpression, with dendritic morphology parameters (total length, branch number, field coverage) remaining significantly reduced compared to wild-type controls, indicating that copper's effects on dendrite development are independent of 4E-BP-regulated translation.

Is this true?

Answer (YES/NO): NO